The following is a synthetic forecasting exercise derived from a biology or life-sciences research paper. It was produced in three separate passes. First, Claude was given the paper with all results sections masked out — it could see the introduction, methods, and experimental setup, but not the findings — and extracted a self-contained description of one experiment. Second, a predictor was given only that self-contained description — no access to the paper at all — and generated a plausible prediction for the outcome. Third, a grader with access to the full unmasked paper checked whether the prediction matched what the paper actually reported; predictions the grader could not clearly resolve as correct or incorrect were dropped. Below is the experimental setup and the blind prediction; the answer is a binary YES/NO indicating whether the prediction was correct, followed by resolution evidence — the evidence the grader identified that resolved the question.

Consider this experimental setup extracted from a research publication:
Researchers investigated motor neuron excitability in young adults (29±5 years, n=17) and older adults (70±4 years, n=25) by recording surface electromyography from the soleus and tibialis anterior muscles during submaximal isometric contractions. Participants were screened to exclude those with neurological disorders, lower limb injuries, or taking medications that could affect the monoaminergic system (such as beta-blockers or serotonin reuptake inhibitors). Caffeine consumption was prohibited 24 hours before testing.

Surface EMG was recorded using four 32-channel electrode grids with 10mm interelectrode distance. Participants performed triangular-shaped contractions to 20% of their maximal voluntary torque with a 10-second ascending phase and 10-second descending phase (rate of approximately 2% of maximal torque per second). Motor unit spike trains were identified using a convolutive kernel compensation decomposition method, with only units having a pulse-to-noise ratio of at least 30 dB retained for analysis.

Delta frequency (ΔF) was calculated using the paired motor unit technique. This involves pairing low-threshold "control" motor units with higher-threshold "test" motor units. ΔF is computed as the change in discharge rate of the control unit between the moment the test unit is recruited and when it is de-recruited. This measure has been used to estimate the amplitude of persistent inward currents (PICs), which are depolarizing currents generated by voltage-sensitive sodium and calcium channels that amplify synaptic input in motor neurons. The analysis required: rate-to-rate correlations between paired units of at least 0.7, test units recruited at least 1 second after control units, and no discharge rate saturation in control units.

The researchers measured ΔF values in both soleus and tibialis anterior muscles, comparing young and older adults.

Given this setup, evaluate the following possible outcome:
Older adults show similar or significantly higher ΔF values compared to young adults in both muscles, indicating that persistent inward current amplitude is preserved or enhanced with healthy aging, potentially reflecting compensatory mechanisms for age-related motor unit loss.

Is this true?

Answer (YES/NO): NO